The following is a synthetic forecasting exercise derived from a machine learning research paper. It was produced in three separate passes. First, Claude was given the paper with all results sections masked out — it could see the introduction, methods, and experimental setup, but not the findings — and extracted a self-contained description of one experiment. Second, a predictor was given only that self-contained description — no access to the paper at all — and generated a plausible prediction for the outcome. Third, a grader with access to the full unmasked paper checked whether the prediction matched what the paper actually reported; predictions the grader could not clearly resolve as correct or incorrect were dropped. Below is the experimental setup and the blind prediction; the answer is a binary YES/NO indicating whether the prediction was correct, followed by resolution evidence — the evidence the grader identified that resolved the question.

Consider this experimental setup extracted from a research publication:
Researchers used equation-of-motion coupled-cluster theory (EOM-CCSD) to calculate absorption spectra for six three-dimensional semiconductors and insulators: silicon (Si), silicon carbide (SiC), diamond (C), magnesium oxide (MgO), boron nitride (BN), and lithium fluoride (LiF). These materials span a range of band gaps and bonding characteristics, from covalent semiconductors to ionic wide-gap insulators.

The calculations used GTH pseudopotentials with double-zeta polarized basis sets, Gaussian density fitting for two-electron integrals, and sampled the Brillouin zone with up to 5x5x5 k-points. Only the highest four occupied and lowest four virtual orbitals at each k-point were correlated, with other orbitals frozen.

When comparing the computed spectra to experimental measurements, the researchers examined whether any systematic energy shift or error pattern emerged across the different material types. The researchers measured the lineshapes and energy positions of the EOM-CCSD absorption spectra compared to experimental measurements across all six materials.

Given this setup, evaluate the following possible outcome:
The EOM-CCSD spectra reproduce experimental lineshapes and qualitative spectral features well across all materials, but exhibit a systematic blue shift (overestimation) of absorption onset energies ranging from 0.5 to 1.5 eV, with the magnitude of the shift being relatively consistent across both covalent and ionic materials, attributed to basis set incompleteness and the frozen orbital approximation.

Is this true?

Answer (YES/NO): NO